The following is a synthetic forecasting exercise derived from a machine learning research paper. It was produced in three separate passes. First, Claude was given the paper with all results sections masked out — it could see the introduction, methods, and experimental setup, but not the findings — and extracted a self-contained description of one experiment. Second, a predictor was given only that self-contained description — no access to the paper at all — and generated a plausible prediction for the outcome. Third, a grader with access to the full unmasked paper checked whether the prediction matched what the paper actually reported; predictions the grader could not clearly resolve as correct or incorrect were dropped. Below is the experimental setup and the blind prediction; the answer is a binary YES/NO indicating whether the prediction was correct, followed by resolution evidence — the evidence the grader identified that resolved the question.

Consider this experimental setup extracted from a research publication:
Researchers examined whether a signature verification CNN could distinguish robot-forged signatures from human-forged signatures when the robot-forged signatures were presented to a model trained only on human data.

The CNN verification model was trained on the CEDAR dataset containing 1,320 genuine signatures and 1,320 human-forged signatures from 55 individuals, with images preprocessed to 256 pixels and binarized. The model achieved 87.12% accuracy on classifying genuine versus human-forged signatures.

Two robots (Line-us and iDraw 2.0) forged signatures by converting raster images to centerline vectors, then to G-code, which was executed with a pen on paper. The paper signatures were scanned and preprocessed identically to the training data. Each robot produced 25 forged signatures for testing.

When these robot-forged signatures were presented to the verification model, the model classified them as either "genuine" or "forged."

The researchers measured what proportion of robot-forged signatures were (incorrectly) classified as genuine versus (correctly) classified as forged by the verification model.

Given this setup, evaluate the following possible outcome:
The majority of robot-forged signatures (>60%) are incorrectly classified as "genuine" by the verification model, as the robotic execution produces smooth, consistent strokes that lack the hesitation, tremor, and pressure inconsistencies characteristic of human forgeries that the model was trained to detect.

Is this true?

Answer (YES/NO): NO